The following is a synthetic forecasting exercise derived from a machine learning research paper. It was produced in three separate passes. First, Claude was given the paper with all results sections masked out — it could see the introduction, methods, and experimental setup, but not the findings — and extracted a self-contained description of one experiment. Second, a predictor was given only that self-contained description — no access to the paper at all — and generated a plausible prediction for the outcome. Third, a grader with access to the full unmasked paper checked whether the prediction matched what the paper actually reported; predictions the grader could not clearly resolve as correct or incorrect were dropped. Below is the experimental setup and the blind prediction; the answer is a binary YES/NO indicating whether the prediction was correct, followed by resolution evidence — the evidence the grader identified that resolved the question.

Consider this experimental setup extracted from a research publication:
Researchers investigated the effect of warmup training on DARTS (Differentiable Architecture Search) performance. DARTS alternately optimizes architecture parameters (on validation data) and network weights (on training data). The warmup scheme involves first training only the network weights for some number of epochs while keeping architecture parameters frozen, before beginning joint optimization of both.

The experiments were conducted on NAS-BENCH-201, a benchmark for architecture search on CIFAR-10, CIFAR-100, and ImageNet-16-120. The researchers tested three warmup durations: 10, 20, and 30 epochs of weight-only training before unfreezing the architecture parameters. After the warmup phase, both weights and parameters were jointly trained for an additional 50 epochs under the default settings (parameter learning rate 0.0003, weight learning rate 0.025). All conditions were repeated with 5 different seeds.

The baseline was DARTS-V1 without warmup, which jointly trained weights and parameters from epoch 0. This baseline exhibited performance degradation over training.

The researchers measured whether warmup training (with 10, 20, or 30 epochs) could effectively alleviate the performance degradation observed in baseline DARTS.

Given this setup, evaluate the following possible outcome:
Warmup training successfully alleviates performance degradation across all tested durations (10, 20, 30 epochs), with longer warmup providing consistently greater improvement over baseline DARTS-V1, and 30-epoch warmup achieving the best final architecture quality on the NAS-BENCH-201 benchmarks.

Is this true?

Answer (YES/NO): NO